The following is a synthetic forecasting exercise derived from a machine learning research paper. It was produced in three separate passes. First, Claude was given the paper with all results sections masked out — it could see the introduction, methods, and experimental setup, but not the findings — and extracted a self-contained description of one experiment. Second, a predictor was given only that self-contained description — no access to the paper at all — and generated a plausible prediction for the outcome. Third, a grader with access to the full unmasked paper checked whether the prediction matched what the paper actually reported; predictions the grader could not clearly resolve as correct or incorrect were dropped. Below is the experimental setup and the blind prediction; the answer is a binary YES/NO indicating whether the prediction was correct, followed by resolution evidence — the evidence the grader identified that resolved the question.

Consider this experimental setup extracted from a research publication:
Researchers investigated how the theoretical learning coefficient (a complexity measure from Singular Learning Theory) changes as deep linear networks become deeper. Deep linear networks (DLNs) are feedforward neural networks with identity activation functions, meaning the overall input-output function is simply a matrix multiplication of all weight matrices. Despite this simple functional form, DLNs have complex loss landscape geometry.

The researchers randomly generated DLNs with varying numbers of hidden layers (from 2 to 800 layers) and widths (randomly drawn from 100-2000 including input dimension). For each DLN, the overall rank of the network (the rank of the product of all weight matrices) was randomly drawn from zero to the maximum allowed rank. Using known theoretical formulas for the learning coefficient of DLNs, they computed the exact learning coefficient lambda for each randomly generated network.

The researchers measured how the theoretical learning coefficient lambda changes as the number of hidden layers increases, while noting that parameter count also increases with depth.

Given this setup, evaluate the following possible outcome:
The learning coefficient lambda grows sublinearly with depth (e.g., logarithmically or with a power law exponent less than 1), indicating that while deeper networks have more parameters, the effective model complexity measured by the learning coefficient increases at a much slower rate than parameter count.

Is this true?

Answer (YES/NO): NO